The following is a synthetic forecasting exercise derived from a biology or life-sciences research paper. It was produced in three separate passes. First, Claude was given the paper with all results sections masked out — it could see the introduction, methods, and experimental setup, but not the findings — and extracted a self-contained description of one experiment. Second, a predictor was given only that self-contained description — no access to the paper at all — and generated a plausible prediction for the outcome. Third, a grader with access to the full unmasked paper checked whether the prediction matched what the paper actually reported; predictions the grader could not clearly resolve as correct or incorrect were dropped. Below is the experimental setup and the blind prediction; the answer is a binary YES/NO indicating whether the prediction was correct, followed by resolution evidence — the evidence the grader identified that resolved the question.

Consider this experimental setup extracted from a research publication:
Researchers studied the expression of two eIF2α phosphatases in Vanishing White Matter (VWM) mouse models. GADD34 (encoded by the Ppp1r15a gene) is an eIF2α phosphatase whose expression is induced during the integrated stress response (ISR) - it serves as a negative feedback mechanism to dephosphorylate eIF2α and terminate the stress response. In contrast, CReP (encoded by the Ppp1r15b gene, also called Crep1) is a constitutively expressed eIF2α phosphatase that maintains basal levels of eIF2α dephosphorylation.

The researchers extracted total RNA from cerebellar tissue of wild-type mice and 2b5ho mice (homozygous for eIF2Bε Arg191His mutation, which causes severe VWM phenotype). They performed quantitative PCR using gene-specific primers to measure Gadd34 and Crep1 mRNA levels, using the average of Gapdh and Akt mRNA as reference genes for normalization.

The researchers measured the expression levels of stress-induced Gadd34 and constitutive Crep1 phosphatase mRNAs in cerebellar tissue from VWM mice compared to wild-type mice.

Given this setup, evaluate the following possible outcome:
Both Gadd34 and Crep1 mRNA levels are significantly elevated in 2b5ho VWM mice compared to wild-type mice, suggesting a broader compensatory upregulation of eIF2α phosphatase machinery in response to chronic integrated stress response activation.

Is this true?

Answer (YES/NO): NO